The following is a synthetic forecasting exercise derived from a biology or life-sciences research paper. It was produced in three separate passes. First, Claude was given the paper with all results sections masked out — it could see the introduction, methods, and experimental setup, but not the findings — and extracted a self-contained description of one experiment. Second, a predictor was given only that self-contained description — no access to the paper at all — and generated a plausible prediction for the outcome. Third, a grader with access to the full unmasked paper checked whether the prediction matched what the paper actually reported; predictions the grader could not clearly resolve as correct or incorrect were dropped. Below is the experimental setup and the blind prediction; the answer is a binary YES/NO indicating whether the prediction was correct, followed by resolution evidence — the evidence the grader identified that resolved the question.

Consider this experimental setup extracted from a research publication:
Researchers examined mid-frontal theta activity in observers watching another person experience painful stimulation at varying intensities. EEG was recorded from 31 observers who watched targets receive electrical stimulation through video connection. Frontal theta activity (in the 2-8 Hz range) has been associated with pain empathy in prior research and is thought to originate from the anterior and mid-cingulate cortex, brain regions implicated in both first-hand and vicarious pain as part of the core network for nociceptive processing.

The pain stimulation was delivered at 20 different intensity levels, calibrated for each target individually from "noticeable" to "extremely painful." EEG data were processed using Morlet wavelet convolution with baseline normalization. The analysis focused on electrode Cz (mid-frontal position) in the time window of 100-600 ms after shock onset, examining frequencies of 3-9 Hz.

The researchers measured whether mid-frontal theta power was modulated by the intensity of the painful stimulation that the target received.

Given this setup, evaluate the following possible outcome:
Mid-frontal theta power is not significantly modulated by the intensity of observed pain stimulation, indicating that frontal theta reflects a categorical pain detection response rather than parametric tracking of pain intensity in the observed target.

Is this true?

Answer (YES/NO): NO